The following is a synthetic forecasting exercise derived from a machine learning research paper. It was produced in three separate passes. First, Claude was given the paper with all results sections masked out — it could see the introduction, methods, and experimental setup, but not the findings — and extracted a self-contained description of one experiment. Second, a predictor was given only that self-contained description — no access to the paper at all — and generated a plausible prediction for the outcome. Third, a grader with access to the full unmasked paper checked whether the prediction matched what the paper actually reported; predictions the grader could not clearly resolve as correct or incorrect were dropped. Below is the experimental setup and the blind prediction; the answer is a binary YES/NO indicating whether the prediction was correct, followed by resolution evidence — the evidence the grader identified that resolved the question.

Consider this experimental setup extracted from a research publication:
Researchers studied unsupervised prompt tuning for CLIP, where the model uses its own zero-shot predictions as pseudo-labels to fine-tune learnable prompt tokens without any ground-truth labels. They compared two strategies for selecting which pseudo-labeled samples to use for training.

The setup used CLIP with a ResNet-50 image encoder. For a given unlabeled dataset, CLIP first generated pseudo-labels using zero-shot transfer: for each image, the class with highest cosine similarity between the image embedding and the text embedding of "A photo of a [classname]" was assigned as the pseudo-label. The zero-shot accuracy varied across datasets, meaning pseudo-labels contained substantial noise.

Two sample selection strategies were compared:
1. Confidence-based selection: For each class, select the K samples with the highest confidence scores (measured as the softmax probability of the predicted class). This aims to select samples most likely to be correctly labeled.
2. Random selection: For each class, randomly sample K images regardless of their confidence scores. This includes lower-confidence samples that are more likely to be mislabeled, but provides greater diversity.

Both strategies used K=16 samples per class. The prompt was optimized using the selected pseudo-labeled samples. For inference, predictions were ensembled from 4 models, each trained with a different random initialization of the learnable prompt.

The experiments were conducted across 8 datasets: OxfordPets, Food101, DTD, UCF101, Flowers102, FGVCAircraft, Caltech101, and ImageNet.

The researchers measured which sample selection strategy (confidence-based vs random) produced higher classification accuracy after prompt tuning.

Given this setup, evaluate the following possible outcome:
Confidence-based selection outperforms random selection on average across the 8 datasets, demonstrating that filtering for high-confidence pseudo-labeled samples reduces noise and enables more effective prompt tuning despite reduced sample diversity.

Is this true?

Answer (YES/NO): NO